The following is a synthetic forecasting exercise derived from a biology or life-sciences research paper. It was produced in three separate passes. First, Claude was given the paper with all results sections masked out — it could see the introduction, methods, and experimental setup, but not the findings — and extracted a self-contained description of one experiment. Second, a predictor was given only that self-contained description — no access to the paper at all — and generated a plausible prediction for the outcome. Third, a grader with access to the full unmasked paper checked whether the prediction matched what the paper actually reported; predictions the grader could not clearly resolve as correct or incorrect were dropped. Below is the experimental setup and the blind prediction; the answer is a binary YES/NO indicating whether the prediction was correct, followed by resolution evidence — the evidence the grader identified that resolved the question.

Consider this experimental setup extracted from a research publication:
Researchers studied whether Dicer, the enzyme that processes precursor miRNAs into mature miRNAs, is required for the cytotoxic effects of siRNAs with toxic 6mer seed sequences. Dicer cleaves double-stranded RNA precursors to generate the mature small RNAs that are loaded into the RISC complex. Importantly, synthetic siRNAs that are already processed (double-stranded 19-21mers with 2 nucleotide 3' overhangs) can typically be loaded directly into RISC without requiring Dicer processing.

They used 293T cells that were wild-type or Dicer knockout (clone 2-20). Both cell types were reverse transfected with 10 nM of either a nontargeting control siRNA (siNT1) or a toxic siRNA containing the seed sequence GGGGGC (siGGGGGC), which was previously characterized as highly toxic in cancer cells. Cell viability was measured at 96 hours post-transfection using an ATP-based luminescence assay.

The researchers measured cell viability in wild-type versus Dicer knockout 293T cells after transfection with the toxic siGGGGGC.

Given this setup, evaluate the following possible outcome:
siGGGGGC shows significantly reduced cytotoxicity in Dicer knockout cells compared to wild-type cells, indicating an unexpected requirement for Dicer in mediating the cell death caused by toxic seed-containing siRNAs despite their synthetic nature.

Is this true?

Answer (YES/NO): NO